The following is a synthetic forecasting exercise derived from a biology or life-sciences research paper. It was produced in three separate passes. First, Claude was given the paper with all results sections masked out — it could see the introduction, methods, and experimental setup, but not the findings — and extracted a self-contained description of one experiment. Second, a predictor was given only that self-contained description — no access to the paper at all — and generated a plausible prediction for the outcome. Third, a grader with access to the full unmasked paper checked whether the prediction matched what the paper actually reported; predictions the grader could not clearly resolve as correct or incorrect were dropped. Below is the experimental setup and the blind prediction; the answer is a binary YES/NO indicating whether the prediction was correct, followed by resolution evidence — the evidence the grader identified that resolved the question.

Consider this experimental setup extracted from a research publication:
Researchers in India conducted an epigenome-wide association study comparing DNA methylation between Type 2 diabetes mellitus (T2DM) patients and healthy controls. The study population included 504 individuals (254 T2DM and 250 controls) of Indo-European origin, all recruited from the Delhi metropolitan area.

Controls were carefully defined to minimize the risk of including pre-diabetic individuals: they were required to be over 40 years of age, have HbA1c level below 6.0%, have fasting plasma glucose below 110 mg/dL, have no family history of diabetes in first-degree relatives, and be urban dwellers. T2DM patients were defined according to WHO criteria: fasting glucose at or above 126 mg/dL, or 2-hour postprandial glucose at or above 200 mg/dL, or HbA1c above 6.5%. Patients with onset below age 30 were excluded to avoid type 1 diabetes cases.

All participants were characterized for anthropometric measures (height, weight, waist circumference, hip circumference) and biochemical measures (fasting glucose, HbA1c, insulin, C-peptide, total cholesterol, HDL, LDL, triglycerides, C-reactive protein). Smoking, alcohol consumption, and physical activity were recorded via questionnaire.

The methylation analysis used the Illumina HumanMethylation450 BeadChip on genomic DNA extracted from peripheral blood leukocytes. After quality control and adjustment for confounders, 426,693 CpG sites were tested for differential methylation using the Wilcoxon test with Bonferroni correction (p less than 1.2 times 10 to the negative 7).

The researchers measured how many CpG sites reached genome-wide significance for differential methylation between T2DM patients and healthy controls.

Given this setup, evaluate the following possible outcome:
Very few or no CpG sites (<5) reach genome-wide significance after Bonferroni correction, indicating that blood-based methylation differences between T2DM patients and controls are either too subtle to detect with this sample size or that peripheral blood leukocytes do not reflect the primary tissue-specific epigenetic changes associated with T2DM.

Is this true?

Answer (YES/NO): NO